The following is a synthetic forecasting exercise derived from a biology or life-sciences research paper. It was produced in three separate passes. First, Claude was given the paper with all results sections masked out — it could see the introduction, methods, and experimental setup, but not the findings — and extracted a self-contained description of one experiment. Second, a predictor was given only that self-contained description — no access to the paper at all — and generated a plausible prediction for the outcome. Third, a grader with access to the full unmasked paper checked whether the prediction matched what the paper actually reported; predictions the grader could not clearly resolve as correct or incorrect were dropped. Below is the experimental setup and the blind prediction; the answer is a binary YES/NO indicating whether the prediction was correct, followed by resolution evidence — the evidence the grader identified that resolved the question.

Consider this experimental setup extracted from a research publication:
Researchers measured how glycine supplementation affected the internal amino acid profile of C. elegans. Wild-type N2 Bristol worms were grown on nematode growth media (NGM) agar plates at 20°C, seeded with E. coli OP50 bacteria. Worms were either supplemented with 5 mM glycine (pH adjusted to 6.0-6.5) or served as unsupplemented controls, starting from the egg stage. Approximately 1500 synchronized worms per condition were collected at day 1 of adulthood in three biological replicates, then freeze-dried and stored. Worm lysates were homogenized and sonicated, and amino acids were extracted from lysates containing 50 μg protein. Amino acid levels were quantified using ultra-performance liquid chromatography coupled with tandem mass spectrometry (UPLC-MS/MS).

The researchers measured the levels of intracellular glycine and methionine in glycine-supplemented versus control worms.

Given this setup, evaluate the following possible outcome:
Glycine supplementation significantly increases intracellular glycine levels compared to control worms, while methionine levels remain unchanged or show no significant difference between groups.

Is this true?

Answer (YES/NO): NO